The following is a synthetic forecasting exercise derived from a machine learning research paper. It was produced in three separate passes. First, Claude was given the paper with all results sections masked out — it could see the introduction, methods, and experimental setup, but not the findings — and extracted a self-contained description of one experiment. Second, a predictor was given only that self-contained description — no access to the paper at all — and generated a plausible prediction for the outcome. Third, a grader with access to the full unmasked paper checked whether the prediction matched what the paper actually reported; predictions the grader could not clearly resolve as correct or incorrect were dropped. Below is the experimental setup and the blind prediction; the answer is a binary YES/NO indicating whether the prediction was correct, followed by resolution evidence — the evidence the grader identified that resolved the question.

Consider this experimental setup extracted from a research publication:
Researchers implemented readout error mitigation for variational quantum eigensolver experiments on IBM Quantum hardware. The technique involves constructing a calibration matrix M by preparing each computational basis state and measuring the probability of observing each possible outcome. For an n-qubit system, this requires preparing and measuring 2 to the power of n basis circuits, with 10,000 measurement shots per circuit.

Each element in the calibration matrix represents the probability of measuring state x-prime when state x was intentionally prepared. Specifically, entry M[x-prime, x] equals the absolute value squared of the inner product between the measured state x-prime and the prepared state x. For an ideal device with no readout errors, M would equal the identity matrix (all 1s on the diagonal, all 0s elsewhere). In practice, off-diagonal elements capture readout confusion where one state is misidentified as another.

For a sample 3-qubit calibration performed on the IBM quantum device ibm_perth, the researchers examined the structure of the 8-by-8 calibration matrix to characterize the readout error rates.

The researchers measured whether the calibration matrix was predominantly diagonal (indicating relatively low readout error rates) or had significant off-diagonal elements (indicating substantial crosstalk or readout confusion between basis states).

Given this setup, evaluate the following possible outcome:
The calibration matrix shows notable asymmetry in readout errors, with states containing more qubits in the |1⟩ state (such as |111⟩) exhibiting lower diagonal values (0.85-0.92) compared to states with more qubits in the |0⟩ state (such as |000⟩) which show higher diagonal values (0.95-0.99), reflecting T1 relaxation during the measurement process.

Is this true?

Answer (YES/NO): NO